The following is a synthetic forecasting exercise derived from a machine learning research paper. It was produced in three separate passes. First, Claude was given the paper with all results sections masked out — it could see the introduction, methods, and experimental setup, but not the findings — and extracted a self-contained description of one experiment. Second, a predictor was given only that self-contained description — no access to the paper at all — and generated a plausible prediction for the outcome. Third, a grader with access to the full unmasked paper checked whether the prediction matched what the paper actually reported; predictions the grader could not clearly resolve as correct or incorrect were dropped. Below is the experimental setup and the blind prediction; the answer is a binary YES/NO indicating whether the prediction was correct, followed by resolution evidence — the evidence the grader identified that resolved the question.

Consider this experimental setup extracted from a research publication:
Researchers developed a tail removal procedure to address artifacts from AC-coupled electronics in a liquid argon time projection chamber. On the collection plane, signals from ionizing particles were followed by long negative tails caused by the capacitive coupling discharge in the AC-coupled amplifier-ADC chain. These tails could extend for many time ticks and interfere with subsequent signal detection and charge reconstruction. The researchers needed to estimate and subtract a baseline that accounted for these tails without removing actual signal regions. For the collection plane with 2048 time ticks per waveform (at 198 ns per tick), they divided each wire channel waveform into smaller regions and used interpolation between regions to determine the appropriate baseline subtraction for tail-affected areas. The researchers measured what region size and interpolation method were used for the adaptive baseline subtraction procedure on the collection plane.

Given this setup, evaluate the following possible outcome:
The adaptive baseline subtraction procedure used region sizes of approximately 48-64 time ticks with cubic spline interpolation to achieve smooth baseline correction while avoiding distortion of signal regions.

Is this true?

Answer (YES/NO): NO